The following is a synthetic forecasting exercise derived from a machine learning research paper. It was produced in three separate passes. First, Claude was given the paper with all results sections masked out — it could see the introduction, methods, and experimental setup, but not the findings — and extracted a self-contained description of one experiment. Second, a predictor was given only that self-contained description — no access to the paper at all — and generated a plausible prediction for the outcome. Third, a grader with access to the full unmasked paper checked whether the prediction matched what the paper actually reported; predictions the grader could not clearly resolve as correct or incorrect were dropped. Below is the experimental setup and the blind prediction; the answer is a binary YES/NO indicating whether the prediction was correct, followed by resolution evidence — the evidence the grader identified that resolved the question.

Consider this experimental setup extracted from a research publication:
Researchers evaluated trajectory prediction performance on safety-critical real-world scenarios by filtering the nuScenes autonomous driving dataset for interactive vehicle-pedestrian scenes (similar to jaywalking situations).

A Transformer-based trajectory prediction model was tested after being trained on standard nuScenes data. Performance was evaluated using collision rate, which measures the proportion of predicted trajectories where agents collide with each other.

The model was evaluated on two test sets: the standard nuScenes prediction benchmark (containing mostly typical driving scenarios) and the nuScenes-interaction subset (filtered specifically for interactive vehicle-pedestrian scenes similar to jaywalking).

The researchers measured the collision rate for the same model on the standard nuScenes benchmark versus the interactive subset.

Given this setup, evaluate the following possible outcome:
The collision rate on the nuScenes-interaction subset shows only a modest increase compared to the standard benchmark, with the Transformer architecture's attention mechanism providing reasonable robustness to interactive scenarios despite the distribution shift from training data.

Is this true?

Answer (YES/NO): NO